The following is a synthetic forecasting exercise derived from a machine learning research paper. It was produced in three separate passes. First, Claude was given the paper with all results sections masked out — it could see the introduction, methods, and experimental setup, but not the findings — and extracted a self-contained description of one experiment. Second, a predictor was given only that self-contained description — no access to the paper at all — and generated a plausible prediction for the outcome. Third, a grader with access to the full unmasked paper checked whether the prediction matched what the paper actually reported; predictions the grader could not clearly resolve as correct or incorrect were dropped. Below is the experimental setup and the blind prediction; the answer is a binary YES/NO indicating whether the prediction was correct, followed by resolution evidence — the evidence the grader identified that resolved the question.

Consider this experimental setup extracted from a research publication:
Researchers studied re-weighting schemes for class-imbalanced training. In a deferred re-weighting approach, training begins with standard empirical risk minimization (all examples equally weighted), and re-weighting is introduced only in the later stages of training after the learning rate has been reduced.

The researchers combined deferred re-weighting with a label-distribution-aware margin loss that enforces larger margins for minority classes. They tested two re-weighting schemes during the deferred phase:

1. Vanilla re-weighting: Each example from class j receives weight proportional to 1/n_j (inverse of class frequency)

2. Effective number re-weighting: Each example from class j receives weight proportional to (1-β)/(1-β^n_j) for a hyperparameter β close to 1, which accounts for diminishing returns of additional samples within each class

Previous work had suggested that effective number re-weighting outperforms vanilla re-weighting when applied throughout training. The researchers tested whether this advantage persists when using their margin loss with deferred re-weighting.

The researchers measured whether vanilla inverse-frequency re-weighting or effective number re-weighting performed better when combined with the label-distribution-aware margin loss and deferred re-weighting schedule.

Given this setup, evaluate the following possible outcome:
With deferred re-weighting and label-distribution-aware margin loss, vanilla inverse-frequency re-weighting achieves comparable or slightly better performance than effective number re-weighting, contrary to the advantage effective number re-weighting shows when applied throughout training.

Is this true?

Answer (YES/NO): YES